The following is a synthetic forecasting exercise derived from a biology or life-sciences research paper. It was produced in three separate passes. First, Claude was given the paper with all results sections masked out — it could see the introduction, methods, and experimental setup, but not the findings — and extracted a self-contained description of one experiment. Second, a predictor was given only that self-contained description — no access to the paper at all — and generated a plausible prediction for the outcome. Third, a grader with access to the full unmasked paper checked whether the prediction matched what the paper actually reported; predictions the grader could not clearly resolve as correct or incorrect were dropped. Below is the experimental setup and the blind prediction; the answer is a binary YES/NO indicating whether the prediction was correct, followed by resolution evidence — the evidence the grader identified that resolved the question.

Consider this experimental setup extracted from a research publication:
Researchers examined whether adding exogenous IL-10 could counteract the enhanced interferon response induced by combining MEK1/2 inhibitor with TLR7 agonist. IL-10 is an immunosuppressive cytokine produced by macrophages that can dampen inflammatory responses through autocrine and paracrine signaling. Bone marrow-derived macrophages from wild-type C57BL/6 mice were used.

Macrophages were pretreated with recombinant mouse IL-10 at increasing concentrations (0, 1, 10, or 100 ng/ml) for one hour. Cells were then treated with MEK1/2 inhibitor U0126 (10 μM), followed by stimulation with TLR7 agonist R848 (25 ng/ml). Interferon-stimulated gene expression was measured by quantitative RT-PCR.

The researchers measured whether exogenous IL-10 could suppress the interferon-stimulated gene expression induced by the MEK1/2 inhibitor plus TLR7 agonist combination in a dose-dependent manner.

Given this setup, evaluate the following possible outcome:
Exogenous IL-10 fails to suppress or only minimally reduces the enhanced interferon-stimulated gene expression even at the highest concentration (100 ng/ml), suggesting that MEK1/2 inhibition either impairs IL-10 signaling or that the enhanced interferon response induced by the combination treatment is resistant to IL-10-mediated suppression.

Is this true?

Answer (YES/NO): NO